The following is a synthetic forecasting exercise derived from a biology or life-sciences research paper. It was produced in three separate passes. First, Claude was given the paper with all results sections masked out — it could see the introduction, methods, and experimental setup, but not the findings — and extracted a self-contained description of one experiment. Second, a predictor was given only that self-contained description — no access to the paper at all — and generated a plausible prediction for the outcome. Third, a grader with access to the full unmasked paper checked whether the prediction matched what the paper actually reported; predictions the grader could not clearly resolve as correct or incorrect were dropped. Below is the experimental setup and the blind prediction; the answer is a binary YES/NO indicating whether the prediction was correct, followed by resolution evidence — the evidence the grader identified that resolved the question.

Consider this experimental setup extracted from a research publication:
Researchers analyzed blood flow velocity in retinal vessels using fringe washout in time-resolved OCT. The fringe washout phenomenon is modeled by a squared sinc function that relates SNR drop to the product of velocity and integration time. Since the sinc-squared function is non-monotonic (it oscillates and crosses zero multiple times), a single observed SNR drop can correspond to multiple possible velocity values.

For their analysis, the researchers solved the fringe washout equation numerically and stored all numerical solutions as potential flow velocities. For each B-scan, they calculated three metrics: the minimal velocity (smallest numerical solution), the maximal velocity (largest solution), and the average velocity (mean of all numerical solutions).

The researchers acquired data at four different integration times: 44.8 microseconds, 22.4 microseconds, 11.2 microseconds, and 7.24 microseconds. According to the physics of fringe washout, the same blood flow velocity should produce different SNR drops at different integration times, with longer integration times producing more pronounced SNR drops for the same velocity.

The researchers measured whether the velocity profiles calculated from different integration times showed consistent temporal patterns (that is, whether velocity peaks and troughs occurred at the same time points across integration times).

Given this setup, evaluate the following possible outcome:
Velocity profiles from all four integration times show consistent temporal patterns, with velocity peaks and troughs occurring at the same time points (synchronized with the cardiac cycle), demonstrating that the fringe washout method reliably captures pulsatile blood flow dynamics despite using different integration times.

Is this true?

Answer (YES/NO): YES